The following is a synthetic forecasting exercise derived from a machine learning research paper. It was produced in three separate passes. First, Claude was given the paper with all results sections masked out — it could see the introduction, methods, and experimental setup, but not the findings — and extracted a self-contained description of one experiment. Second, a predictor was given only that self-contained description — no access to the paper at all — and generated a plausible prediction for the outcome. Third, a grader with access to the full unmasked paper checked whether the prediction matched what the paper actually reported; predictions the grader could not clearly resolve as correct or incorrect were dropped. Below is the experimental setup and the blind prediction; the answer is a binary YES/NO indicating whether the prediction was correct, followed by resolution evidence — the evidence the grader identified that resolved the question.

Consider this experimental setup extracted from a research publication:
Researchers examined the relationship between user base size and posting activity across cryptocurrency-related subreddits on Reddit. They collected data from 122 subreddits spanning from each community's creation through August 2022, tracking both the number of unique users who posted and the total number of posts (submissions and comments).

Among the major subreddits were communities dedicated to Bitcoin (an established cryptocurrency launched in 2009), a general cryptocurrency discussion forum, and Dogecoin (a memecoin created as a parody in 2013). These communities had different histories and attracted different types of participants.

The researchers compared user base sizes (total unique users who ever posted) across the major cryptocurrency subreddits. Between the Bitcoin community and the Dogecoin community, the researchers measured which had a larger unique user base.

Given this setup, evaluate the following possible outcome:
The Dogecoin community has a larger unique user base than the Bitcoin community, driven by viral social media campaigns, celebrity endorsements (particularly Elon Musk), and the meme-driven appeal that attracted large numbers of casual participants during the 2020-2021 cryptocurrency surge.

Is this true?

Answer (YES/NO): YES